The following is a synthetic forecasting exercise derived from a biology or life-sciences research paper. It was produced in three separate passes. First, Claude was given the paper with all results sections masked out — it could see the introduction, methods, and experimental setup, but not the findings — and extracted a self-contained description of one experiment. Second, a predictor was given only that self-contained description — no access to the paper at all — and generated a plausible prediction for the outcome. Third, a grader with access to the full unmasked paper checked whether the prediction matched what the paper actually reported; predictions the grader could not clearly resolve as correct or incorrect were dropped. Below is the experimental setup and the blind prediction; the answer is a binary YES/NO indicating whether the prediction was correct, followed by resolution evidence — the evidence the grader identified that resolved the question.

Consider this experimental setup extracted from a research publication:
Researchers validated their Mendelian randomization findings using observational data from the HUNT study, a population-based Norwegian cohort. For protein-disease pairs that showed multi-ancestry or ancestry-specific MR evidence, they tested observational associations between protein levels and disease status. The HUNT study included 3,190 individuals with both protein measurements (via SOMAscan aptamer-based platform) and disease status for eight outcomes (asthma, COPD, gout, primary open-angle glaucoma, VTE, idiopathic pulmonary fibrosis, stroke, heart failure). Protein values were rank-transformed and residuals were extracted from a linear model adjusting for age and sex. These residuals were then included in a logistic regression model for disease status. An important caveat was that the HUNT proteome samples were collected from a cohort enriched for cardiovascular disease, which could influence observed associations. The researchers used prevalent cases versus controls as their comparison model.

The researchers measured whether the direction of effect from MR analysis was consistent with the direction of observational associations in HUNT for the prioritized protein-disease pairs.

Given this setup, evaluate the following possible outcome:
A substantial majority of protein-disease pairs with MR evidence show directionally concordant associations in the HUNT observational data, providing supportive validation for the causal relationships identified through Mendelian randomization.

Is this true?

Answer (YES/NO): NO